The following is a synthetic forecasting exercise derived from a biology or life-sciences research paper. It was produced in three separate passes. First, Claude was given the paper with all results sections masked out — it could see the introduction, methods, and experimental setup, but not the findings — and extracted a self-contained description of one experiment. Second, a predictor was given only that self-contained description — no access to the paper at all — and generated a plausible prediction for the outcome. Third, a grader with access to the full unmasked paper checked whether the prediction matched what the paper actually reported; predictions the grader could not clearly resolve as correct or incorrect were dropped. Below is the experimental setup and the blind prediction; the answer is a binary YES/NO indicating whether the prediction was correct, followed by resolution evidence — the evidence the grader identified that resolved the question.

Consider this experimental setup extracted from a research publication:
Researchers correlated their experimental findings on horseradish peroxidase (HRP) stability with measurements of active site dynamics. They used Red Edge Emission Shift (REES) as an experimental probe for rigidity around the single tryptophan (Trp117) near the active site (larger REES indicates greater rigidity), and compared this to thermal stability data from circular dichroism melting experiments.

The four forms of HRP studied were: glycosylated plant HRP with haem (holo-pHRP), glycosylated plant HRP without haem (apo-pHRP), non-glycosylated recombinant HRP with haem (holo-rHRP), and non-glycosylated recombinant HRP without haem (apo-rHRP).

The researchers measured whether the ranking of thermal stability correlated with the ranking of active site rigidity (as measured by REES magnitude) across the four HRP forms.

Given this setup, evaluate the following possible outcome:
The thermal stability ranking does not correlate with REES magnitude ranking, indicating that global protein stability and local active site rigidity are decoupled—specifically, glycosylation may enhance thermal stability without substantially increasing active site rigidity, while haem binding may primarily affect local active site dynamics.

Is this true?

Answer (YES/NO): NO